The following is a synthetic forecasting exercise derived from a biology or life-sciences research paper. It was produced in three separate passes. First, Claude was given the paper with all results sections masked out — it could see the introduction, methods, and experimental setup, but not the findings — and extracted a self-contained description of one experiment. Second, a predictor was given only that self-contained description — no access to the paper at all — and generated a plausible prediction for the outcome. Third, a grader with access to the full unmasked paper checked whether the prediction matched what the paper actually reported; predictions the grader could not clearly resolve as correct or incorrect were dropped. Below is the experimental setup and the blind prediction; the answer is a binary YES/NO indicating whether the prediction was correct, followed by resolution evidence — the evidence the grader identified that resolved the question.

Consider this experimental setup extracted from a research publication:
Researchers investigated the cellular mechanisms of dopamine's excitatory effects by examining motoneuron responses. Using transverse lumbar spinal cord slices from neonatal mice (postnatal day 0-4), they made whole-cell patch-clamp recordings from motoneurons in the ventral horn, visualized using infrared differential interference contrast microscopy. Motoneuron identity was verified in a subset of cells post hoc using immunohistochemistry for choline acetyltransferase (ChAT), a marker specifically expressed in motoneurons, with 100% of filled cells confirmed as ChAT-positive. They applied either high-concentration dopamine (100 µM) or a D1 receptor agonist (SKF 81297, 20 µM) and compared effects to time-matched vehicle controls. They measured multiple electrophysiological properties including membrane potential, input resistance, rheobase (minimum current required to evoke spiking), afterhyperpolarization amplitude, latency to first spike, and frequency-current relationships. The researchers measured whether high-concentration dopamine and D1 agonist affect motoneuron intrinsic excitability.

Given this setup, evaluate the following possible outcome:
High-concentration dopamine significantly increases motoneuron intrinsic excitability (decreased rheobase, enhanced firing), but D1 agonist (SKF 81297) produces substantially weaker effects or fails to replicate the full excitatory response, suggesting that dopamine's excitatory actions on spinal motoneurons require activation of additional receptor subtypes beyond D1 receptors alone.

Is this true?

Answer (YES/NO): NO